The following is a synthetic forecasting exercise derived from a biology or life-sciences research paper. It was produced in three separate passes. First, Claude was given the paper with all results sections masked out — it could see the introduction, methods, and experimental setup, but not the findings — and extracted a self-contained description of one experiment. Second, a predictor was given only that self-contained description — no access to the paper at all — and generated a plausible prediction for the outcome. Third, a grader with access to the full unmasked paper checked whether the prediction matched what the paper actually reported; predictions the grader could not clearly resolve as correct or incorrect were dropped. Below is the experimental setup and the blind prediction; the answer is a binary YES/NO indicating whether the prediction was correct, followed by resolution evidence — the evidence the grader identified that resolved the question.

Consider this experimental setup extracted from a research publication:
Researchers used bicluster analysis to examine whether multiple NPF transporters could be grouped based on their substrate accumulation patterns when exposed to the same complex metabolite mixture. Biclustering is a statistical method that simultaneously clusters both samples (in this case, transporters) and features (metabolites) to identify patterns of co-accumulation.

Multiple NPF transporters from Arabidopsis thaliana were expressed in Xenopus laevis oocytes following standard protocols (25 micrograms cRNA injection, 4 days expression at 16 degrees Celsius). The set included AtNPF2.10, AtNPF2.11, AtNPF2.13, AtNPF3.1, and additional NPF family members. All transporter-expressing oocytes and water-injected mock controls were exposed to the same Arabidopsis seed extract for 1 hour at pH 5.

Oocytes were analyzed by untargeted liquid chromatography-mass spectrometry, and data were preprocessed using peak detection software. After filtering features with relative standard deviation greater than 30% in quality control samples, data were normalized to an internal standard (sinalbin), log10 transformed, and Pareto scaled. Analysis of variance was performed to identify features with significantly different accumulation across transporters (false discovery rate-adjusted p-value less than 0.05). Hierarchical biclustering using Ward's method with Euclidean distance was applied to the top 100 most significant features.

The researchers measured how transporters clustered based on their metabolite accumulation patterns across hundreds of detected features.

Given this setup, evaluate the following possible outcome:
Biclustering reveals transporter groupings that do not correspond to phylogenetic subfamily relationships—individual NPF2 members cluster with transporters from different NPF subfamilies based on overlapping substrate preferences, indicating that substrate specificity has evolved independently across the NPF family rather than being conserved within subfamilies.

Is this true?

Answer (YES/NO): NO